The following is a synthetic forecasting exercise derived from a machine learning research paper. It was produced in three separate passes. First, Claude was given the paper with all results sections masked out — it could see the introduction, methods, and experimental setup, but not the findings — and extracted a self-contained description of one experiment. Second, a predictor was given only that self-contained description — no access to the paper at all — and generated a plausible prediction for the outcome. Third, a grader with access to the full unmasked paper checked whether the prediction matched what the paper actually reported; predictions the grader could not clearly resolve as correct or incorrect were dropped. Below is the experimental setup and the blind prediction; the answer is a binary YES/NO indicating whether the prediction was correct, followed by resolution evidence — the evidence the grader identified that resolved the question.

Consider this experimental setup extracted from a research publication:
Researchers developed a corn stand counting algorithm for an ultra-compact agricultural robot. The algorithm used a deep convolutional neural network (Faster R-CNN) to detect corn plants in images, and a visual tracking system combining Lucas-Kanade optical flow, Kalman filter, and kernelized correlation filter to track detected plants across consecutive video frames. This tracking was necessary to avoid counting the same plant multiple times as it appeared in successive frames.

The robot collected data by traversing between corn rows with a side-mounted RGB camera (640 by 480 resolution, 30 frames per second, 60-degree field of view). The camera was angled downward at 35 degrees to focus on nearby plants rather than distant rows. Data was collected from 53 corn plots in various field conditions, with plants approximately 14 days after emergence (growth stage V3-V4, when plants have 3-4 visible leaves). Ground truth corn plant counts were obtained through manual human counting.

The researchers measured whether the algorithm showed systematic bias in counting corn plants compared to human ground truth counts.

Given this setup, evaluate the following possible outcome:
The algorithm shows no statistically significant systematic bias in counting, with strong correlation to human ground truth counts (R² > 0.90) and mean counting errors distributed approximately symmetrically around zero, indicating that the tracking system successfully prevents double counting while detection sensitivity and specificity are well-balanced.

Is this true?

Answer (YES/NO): NO